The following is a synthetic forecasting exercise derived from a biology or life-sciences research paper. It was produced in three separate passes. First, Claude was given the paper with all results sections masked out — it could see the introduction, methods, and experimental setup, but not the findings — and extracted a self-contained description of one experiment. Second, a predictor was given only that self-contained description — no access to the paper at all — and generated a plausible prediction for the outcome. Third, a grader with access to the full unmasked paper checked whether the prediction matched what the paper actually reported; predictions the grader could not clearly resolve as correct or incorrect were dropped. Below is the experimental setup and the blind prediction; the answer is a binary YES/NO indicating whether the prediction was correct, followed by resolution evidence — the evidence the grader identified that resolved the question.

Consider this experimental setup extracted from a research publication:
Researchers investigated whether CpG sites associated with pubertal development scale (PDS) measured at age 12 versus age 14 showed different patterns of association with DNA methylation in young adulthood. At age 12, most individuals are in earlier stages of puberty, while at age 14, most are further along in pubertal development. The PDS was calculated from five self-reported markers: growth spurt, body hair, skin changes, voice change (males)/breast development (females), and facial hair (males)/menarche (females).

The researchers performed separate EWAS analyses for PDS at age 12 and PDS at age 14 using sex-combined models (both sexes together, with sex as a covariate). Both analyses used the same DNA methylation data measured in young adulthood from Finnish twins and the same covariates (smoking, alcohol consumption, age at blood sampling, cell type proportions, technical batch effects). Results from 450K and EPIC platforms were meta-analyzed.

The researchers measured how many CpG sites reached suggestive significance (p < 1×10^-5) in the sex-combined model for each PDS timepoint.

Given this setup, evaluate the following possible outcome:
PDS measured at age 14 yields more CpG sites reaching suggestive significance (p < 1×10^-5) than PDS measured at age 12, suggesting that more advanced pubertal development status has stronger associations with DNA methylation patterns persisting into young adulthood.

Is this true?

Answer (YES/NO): NO